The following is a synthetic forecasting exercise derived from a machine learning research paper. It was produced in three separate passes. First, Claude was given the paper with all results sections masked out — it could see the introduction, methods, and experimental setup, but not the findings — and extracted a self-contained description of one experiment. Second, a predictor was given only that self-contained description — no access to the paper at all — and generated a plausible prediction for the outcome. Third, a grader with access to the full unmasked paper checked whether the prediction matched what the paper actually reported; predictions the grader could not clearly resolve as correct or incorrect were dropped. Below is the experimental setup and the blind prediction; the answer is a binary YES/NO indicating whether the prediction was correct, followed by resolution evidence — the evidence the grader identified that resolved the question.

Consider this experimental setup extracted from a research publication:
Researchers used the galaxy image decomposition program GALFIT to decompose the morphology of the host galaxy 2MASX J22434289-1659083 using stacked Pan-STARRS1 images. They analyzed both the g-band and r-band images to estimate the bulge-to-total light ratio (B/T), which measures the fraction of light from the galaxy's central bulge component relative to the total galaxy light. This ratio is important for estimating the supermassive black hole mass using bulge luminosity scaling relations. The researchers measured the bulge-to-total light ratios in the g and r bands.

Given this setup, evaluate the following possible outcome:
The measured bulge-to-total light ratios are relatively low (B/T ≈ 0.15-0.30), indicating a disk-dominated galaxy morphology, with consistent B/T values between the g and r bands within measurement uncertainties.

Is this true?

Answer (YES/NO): YES